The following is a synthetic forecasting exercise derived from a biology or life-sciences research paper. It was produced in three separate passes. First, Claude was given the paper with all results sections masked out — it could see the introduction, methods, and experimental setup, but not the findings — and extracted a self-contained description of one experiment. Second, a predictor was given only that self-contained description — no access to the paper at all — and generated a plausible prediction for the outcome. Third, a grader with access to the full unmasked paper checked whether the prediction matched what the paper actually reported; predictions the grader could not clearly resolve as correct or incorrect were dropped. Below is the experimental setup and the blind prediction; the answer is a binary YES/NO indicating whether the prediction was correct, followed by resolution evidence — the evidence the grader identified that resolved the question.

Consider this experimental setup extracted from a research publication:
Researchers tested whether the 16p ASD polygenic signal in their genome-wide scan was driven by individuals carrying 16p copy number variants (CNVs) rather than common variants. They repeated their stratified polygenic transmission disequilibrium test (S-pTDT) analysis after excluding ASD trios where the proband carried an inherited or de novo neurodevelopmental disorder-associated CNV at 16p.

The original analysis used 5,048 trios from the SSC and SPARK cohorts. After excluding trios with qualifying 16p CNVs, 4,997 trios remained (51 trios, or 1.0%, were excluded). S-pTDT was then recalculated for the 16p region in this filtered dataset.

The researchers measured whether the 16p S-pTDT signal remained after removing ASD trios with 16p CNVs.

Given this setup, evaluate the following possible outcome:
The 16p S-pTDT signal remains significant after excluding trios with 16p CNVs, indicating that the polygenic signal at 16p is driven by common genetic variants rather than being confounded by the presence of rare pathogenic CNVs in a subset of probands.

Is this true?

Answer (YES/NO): YES